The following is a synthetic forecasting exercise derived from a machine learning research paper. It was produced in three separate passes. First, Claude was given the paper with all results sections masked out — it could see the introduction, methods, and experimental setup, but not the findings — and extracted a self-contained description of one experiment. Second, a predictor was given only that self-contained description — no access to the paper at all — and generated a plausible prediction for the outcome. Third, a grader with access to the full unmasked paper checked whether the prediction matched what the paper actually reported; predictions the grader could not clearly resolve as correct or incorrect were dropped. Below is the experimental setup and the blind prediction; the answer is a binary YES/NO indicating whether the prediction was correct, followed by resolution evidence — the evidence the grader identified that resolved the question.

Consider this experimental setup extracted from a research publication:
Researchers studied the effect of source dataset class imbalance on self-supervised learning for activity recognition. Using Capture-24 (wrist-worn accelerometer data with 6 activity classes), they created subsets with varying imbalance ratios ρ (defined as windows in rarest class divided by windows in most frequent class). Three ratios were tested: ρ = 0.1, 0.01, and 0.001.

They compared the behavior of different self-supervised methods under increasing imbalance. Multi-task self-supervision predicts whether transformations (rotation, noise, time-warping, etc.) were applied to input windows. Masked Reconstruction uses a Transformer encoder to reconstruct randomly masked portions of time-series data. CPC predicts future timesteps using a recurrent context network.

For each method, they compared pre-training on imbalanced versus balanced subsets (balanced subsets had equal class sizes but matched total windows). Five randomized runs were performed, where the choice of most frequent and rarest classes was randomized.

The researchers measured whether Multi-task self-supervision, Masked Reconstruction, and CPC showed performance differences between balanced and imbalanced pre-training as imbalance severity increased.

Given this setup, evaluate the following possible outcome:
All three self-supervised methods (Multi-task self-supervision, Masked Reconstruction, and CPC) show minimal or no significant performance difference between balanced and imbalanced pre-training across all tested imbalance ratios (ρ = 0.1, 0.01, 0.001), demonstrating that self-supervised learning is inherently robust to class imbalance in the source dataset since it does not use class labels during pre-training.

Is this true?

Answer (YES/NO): YES